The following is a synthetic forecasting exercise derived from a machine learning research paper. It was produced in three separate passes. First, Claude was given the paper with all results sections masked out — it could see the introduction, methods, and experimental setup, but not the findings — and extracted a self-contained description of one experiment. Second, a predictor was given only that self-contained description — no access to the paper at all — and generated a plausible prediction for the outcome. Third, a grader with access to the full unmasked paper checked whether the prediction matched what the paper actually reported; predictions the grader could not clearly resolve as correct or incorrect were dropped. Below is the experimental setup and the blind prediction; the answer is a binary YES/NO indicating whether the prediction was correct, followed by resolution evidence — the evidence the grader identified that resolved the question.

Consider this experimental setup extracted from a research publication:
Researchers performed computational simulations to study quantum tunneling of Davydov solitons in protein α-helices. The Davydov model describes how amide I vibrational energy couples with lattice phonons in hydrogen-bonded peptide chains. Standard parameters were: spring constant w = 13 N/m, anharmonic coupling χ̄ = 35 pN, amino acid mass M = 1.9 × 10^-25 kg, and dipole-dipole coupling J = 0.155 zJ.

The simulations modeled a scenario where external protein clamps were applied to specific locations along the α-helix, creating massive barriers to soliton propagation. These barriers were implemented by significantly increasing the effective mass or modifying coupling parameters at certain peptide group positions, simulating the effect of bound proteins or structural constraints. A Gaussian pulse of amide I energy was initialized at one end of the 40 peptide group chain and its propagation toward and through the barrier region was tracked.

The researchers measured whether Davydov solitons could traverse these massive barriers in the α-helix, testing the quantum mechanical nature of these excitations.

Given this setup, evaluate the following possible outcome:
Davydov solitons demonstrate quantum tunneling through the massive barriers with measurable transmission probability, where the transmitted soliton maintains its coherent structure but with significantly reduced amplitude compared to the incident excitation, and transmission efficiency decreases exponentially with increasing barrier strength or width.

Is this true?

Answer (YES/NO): NO